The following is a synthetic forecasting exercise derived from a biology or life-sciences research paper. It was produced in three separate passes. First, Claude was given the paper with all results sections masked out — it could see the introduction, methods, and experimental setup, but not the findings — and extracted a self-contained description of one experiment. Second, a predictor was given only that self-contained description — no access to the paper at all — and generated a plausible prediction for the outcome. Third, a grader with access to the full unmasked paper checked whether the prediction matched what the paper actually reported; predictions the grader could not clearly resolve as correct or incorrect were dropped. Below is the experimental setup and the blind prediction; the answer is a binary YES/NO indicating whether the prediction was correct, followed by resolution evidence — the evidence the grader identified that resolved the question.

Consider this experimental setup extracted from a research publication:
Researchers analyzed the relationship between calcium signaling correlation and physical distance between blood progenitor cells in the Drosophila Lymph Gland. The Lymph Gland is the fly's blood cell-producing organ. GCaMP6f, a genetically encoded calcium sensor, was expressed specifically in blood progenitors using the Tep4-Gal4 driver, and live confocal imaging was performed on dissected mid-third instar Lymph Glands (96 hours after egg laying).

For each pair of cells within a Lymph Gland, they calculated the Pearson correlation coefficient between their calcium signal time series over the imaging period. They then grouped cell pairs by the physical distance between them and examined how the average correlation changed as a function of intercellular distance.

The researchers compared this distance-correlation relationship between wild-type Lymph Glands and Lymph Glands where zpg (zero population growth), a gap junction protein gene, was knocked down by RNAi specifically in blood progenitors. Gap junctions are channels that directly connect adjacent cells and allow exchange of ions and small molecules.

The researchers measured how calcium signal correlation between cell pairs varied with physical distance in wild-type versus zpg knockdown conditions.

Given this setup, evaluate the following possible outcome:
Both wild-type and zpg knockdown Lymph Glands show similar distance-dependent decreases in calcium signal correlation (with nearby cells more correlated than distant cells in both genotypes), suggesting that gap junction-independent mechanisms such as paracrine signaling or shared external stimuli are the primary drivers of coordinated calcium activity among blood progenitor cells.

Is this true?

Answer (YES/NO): NO